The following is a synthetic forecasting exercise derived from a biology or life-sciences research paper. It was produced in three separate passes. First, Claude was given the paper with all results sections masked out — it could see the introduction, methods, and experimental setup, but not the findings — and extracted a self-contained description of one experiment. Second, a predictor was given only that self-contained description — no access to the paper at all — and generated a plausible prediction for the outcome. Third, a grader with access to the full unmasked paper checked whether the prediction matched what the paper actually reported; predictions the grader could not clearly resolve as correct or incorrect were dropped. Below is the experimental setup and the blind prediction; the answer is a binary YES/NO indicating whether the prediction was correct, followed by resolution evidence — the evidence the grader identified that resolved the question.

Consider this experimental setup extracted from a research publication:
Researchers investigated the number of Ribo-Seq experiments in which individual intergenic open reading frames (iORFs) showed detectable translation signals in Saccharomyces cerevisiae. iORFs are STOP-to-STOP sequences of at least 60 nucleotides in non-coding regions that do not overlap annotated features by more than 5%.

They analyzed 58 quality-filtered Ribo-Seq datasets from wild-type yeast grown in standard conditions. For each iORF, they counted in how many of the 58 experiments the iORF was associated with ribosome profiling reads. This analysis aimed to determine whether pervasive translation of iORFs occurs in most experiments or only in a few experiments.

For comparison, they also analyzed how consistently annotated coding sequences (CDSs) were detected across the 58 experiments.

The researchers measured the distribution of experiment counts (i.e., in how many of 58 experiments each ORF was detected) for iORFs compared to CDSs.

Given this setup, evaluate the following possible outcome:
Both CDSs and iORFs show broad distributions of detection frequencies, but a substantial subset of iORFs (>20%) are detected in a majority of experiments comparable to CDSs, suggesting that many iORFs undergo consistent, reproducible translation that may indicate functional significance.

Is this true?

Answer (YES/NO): NO